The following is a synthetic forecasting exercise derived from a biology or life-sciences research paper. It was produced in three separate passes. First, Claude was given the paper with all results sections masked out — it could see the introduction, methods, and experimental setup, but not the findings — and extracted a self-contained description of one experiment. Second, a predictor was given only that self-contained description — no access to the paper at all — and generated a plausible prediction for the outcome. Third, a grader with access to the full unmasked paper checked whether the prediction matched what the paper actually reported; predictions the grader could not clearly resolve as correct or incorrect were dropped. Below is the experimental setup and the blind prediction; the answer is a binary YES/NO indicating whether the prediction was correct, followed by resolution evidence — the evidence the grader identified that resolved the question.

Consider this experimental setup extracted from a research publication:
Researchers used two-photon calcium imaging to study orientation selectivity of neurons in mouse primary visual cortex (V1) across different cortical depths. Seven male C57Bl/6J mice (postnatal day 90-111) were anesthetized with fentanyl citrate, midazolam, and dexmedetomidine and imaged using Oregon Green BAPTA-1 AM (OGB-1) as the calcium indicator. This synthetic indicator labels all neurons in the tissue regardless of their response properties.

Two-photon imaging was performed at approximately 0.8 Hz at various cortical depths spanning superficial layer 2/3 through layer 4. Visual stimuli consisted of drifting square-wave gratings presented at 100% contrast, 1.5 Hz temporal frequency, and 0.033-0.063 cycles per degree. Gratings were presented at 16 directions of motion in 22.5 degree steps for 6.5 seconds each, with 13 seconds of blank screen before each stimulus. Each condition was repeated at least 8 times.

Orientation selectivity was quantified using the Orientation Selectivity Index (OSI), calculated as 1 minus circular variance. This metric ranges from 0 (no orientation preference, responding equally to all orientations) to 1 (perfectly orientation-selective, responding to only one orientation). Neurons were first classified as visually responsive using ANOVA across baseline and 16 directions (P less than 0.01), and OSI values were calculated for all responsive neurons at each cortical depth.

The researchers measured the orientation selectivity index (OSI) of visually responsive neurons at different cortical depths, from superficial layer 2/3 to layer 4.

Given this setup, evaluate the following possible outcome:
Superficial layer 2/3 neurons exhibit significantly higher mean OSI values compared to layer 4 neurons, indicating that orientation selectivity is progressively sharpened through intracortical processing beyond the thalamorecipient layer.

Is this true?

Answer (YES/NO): YES